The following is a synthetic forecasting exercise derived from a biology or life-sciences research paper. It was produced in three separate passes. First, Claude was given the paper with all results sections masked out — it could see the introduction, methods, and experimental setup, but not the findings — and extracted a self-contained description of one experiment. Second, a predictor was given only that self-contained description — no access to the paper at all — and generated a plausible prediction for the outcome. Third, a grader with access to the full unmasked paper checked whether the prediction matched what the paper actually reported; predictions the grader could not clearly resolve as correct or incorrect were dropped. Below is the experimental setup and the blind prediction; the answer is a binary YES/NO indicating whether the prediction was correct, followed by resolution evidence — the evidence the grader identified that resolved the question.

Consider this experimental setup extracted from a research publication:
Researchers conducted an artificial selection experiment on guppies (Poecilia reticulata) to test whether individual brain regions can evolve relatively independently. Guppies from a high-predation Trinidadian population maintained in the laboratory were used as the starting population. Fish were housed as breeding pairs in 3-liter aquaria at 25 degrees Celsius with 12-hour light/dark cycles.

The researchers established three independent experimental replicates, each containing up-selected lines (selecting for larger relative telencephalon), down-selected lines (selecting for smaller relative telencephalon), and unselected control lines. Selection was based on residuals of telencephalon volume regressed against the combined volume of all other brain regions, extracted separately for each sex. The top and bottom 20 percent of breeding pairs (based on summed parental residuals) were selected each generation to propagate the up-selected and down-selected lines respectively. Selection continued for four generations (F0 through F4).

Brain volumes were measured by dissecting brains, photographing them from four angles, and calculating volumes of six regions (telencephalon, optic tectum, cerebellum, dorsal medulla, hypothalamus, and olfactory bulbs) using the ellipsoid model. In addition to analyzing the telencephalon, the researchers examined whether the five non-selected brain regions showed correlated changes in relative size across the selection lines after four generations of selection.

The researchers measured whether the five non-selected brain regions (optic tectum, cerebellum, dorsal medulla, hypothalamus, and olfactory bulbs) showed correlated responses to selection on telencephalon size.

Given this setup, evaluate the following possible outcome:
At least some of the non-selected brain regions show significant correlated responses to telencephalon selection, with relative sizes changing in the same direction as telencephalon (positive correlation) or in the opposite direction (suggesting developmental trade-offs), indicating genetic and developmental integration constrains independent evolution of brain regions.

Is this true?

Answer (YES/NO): NO